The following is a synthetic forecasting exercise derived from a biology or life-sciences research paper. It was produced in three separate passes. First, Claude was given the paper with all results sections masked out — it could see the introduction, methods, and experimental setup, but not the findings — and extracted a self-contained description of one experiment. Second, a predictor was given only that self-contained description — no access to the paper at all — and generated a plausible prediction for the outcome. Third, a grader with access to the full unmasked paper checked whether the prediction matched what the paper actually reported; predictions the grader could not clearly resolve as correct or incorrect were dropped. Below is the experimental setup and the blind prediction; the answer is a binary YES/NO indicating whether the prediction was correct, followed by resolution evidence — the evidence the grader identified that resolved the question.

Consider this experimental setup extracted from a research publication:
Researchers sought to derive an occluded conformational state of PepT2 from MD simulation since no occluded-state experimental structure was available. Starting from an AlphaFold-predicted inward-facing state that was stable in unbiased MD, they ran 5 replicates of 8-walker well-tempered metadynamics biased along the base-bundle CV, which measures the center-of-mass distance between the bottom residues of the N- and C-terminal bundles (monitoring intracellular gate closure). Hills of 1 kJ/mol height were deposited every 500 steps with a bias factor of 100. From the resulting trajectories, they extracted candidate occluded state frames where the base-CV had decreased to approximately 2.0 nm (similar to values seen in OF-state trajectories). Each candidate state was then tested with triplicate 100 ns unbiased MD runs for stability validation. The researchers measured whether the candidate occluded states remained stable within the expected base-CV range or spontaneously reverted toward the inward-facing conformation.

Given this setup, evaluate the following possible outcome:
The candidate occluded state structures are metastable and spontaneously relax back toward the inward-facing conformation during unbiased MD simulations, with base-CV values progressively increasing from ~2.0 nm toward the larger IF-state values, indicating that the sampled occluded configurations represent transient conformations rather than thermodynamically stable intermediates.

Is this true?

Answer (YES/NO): NO